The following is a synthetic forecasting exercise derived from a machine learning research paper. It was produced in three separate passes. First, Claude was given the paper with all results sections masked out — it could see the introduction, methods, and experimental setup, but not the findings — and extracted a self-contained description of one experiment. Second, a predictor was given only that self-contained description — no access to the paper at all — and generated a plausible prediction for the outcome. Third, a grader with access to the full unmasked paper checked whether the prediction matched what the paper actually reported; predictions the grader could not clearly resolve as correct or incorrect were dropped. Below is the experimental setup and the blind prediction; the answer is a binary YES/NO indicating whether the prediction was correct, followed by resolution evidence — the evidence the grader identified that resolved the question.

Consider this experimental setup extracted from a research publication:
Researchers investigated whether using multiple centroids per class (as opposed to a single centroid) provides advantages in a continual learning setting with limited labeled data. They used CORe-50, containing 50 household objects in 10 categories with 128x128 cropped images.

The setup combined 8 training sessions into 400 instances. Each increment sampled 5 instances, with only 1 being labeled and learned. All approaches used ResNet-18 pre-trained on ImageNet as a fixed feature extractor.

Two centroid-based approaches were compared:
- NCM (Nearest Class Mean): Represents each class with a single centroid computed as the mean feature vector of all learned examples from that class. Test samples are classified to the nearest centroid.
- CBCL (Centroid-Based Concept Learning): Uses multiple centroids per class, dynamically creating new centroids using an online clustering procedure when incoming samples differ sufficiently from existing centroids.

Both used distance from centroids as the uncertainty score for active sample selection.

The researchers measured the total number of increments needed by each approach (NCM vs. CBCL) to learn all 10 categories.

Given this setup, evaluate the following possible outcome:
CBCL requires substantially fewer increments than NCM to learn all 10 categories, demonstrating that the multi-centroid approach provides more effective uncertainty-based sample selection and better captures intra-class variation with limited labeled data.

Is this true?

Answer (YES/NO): NO